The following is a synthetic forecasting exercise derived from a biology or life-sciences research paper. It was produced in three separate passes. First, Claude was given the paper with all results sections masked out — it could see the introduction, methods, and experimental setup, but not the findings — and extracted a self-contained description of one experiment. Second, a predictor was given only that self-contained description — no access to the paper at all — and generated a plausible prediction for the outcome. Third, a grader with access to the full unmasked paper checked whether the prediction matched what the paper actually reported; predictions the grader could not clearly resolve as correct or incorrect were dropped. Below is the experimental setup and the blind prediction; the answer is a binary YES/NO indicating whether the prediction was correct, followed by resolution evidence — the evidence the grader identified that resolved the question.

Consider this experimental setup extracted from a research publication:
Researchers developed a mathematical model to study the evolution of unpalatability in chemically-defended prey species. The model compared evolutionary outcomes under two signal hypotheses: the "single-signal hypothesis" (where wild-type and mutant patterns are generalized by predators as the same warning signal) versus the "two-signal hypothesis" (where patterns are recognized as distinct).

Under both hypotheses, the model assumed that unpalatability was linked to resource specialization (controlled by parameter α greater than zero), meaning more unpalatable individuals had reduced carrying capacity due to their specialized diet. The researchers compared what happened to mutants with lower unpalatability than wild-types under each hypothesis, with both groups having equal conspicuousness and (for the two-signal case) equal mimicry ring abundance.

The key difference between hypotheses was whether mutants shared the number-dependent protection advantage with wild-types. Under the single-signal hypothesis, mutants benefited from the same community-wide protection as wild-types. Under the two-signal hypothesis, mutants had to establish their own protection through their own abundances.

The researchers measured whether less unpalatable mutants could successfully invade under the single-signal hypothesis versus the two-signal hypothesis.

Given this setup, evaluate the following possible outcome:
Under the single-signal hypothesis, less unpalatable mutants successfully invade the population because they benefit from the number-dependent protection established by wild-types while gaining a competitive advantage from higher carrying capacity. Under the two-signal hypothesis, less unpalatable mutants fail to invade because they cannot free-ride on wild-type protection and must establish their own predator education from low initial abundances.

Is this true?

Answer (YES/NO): NO